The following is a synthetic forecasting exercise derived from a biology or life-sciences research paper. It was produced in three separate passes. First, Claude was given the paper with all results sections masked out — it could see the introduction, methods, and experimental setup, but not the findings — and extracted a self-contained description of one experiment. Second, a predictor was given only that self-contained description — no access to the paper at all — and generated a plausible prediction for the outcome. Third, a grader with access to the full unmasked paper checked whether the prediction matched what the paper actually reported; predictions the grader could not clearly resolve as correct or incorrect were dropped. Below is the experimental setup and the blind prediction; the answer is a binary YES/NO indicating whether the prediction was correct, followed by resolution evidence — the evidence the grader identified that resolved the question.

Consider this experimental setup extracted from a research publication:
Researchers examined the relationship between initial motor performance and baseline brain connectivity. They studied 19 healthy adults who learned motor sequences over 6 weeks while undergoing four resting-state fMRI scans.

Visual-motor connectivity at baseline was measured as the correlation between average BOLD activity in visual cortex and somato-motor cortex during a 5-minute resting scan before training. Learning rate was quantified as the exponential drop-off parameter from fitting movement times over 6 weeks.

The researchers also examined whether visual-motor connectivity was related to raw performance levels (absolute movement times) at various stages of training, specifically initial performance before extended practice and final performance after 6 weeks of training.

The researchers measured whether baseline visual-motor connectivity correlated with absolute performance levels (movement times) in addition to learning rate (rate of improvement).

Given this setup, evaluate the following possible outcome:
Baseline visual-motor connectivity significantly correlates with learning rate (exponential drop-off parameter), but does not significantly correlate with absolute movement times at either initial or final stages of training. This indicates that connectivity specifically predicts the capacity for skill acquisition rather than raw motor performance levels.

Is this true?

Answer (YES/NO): YES